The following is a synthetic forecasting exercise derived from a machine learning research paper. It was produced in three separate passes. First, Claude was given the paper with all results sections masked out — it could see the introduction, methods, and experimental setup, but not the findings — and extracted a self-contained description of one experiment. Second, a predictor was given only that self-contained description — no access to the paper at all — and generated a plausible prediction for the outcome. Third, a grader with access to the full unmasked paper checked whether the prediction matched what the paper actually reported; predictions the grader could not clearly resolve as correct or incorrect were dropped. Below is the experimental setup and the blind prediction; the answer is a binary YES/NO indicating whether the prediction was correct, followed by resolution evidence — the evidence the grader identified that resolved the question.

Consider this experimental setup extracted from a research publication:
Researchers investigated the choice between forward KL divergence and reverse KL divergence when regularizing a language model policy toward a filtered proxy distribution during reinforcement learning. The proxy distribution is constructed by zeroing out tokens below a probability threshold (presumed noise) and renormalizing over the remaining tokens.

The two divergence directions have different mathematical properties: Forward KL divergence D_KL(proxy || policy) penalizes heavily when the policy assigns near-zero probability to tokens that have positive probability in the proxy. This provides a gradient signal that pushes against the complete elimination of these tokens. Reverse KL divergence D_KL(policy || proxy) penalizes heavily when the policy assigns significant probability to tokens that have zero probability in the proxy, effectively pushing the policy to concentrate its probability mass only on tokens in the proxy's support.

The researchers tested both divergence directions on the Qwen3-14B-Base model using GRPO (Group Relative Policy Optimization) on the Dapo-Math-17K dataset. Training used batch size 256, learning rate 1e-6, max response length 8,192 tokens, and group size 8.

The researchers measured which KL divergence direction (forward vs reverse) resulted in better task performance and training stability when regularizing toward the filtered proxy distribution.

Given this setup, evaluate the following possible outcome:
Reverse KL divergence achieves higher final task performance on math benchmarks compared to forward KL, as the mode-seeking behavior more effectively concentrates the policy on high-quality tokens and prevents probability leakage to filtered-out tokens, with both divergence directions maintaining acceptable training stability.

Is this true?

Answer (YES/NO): NO